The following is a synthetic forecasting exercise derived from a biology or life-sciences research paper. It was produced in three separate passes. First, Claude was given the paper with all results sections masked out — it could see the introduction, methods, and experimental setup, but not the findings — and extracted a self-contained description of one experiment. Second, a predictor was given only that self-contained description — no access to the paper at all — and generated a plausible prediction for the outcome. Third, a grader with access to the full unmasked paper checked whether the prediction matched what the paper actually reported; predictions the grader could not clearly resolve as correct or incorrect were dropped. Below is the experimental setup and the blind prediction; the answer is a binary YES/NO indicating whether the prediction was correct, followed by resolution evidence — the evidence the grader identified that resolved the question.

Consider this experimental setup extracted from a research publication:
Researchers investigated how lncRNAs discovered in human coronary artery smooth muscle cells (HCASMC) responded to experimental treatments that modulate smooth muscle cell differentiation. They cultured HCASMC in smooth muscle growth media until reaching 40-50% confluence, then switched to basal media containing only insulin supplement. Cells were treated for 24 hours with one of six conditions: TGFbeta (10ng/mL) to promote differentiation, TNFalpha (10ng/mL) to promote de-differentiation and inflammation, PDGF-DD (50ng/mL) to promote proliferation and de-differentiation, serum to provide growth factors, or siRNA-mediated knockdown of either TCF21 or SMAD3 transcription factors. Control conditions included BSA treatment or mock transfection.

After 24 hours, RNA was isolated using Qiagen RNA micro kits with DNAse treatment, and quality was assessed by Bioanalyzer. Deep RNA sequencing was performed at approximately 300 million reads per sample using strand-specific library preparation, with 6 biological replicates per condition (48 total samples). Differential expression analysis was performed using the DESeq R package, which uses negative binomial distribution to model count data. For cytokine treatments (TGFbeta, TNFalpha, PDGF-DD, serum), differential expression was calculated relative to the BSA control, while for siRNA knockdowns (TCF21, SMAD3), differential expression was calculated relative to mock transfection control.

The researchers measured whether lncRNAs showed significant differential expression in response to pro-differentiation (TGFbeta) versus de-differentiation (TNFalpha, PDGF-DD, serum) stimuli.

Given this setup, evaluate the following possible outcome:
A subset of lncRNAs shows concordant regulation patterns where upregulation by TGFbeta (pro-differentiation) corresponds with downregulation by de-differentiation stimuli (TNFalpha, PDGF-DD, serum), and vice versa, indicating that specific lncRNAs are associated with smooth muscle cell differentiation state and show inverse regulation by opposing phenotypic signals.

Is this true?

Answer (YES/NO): YES